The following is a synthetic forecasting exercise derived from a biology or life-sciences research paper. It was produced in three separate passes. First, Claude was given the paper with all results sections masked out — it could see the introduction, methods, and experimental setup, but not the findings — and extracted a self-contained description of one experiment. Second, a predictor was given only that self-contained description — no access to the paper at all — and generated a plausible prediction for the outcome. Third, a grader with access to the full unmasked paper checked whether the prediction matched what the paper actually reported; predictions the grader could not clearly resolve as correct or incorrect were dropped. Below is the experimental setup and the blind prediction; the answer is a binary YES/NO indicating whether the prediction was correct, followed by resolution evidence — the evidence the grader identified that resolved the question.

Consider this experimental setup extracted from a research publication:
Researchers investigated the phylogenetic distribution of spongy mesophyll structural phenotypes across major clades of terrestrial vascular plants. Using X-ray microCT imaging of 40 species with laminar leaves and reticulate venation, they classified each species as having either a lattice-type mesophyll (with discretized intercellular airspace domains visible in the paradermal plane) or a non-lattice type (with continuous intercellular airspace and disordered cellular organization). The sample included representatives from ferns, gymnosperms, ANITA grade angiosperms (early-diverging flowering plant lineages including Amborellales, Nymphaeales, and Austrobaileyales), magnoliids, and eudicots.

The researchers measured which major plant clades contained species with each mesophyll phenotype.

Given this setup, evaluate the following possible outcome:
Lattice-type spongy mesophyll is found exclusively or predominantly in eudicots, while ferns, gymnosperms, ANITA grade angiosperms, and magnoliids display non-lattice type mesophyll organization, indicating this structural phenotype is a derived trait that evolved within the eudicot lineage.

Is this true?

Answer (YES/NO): NO